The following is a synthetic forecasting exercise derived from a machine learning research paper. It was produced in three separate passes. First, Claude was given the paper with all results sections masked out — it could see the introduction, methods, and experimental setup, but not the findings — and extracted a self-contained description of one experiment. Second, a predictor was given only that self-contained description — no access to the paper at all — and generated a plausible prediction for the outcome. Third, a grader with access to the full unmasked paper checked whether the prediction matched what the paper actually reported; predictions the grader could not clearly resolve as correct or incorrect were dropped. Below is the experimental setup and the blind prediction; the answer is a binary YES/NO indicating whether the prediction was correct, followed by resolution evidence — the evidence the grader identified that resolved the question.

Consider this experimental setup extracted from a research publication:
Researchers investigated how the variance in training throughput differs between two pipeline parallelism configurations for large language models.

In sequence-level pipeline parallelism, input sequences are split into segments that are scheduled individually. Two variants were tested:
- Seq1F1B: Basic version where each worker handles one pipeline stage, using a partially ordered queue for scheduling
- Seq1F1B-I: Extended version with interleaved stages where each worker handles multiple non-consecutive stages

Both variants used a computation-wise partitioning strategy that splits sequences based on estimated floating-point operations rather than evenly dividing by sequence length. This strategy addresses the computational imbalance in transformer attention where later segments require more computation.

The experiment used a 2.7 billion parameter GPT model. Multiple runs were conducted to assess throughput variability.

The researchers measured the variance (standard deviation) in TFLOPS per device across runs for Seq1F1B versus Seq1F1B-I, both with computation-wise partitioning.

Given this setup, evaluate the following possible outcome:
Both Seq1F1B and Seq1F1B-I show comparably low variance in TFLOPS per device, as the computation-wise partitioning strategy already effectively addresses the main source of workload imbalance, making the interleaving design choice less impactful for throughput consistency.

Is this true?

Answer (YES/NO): NO